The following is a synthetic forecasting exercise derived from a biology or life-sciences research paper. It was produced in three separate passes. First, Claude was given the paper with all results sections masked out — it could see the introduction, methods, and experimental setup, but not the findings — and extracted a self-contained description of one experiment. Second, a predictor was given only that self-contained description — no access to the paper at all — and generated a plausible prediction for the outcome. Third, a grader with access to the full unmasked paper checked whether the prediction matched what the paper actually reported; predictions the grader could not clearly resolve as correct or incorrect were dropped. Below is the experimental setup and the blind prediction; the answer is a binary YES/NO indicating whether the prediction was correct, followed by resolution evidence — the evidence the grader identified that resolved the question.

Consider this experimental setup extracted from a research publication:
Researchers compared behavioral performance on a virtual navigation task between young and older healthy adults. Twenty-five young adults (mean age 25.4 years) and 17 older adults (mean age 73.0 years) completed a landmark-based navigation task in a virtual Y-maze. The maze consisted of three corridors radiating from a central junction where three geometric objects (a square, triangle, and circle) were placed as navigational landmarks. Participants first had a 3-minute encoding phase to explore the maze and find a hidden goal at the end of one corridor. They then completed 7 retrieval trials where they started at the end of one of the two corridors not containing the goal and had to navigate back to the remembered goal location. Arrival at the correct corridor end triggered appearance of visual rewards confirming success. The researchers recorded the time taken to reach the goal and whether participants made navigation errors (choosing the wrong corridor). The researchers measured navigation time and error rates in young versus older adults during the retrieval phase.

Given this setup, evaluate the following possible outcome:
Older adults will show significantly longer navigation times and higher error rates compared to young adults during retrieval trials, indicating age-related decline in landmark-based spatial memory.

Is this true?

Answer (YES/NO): YES